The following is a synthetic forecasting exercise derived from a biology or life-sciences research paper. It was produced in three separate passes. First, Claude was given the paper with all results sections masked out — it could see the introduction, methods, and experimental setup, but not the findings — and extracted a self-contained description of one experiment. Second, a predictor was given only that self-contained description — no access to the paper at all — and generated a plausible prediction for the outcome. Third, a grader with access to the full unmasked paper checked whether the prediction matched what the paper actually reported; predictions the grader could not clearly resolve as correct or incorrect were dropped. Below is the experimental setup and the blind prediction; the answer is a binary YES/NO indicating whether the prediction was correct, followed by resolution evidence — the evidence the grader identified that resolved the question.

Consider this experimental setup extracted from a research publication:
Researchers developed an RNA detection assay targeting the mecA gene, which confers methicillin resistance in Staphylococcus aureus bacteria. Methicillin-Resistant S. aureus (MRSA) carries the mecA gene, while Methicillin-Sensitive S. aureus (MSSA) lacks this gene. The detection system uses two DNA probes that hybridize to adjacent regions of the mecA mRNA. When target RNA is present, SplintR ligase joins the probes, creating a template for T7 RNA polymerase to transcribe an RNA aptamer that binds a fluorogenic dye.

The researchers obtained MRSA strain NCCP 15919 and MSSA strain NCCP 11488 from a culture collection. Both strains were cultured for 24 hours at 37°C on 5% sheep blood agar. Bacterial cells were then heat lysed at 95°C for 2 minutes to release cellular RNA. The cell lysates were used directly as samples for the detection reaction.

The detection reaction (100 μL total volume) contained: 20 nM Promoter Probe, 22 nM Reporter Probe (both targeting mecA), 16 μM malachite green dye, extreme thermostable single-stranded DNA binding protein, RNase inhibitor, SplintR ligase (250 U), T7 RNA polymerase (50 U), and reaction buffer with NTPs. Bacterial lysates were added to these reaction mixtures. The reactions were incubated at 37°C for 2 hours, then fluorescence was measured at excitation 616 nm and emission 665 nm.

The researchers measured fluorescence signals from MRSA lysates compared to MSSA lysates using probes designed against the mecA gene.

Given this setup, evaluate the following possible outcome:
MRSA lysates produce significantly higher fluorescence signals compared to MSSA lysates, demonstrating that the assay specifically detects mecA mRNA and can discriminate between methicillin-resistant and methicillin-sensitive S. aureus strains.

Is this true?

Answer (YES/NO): YES